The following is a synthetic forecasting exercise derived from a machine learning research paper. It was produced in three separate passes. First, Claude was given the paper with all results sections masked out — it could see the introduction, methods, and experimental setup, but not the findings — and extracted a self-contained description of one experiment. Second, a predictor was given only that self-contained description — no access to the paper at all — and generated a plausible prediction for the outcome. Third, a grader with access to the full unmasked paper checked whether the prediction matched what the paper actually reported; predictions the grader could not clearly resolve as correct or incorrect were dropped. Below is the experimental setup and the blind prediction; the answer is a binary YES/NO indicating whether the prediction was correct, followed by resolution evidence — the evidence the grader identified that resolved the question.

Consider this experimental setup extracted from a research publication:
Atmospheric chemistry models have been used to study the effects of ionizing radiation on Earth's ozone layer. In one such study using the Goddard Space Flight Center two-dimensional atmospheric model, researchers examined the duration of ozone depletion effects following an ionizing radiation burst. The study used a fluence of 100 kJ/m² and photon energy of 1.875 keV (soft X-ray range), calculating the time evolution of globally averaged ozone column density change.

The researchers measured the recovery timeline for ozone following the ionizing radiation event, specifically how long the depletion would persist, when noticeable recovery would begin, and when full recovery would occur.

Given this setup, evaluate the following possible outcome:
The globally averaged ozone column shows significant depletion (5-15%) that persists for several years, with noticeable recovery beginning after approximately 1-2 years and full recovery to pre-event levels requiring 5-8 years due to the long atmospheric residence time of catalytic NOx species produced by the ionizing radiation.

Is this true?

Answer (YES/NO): NO